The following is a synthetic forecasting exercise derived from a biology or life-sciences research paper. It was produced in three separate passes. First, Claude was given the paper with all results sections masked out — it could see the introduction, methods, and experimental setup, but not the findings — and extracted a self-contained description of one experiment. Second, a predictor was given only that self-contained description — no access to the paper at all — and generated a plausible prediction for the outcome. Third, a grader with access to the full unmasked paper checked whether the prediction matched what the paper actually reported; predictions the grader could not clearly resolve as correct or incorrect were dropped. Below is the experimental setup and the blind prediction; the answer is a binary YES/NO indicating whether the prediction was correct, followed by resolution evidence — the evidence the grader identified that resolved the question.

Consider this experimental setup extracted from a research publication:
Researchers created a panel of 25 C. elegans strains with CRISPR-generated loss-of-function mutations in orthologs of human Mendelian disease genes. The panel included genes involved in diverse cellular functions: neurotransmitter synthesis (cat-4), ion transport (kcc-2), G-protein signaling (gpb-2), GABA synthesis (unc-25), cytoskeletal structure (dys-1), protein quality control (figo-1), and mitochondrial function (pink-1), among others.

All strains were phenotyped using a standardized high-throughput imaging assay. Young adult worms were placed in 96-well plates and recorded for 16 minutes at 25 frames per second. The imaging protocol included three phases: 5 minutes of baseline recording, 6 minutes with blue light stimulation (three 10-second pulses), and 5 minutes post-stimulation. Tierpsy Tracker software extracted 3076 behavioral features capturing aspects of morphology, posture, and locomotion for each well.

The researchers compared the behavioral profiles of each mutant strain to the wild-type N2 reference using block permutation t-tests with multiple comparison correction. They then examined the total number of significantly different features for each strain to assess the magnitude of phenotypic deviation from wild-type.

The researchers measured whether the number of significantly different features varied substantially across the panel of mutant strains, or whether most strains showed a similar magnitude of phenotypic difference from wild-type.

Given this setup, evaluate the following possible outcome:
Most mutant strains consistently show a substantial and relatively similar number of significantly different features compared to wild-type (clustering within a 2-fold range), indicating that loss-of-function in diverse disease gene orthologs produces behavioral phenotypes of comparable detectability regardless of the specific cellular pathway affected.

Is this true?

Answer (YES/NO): NO